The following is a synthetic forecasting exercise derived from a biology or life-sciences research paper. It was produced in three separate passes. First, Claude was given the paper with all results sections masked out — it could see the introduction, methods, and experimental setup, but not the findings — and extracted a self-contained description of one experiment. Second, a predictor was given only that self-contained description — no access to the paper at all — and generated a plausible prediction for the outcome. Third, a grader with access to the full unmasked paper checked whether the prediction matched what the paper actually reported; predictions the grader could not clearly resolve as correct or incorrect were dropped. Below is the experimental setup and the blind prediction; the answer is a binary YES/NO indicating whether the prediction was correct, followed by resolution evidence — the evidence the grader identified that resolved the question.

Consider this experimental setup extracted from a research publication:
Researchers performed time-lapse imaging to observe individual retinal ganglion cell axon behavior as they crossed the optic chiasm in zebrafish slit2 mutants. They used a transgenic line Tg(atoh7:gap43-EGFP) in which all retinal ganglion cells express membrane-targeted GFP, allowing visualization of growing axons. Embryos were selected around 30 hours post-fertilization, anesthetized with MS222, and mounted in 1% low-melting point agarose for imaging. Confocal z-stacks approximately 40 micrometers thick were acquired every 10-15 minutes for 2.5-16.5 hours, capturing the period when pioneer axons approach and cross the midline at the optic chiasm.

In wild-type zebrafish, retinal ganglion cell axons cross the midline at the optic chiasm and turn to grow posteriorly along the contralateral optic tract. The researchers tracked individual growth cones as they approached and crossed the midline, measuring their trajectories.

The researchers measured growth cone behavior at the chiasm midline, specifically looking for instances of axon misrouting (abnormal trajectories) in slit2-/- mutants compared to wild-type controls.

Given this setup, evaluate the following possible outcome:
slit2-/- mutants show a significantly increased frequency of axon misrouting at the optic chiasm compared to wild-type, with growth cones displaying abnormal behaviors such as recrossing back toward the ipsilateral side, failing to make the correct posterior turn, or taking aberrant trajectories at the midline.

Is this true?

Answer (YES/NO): NO